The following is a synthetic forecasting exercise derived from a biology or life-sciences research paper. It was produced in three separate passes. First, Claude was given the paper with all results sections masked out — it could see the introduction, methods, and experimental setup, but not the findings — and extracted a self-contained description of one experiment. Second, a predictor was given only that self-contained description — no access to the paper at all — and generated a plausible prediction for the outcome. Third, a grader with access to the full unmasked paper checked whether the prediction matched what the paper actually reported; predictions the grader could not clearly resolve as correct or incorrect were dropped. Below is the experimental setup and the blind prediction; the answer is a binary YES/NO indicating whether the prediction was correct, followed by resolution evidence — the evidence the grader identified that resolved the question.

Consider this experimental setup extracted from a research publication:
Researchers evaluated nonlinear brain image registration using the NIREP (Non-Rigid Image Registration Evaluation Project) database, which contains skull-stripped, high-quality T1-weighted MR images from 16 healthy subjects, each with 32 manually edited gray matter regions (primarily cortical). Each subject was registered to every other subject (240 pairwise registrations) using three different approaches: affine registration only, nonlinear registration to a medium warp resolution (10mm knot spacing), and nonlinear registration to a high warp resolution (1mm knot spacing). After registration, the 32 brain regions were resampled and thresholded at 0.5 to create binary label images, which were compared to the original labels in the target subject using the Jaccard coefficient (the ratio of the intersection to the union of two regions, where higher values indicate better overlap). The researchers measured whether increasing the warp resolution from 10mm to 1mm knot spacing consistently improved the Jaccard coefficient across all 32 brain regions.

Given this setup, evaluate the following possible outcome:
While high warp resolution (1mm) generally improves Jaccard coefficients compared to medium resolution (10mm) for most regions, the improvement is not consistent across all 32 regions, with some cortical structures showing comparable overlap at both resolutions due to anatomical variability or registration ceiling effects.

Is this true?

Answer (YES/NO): NO